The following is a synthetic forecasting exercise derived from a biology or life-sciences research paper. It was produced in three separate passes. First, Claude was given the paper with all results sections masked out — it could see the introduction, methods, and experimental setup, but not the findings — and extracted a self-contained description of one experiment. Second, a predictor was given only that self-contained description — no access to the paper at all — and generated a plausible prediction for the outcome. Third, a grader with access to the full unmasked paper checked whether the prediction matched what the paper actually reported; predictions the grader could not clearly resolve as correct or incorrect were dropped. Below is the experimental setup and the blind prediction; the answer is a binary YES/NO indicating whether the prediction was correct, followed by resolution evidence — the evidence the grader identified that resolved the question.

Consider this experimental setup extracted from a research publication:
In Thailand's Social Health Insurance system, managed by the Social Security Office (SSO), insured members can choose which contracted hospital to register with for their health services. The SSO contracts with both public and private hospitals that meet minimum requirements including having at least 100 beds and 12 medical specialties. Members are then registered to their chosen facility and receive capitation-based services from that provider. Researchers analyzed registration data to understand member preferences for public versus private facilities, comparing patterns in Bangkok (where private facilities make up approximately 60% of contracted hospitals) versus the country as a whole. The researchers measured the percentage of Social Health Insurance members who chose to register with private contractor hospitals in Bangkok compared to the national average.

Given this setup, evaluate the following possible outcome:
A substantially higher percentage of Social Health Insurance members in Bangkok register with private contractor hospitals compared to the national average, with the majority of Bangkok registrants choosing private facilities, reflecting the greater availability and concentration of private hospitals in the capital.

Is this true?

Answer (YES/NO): YES